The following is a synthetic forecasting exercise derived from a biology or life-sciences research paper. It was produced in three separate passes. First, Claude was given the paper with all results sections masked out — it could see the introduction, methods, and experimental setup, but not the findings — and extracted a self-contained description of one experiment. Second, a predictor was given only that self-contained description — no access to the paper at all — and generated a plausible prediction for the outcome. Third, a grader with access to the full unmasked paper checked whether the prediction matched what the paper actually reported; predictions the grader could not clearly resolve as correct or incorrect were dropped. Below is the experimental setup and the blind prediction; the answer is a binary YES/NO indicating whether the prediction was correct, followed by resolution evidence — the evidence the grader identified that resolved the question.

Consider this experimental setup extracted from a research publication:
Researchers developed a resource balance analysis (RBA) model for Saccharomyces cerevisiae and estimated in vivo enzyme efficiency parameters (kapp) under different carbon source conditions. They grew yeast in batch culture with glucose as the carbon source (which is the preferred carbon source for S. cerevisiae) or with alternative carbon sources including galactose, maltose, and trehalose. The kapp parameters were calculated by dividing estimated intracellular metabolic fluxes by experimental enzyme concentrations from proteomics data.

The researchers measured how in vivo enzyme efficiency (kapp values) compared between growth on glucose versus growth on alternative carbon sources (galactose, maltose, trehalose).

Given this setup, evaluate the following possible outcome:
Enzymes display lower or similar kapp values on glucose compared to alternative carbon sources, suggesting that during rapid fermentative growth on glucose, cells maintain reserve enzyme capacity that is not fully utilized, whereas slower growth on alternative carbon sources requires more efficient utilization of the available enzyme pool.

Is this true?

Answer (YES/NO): NO